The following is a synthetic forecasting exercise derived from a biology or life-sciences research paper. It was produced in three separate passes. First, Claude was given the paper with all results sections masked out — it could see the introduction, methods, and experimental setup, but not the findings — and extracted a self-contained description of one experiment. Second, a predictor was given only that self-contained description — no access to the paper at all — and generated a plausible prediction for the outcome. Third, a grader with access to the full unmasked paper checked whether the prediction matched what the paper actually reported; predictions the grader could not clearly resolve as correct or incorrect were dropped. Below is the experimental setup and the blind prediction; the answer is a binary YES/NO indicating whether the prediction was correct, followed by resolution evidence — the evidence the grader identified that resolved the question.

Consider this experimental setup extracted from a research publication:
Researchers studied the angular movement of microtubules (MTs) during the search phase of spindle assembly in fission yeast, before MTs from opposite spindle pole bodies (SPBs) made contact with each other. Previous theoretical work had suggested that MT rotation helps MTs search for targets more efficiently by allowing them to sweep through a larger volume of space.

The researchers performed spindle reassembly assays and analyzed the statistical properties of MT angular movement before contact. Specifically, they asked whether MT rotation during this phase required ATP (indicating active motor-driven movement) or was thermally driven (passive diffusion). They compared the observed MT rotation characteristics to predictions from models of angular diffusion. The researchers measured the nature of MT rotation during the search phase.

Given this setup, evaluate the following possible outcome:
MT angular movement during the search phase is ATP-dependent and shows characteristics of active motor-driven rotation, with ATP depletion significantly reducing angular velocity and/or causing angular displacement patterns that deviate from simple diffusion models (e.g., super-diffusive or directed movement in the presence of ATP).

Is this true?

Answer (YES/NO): NO